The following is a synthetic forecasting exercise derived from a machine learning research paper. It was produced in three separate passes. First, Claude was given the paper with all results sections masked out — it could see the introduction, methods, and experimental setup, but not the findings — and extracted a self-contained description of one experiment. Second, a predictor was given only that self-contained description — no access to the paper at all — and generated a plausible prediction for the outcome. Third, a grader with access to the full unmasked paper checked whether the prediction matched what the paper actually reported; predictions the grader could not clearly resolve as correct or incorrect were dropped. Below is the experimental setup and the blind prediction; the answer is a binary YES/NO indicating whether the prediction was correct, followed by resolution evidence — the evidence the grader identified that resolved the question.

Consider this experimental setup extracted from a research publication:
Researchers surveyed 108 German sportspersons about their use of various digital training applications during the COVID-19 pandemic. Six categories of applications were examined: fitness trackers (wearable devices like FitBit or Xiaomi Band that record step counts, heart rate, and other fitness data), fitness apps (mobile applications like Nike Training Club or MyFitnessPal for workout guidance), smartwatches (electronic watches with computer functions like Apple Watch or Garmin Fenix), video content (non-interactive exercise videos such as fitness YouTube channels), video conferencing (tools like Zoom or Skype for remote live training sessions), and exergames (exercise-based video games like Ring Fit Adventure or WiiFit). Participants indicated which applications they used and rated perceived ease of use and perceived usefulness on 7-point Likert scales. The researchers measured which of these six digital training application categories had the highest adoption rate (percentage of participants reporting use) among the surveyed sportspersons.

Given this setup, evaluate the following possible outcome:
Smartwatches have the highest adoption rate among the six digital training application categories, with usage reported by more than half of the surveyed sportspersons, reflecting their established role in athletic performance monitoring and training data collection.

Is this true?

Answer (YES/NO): NO